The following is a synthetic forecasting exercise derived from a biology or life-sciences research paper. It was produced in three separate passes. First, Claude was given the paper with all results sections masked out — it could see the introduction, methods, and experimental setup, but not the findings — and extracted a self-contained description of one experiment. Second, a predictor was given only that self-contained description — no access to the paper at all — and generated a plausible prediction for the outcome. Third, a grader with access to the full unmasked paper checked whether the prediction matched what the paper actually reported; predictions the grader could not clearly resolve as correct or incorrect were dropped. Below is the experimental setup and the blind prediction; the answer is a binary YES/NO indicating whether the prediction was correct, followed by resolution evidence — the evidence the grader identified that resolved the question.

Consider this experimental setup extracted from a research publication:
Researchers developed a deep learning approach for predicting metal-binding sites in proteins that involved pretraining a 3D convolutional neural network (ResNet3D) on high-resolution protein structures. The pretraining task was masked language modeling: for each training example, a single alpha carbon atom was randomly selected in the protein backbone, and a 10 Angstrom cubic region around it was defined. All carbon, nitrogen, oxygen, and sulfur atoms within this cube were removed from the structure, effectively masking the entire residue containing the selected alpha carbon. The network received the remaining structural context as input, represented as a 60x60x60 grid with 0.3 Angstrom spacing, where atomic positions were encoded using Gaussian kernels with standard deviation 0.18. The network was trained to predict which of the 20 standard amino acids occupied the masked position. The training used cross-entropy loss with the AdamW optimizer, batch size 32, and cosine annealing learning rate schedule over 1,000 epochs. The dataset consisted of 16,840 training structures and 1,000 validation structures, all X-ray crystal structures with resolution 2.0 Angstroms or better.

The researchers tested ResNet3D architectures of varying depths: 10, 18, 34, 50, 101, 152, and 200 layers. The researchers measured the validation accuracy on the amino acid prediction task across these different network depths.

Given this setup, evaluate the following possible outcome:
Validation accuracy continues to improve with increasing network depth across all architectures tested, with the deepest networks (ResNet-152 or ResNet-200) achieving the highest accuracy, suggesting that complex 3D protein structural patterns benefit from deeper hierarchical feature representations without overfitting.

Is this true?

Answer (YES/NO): YES